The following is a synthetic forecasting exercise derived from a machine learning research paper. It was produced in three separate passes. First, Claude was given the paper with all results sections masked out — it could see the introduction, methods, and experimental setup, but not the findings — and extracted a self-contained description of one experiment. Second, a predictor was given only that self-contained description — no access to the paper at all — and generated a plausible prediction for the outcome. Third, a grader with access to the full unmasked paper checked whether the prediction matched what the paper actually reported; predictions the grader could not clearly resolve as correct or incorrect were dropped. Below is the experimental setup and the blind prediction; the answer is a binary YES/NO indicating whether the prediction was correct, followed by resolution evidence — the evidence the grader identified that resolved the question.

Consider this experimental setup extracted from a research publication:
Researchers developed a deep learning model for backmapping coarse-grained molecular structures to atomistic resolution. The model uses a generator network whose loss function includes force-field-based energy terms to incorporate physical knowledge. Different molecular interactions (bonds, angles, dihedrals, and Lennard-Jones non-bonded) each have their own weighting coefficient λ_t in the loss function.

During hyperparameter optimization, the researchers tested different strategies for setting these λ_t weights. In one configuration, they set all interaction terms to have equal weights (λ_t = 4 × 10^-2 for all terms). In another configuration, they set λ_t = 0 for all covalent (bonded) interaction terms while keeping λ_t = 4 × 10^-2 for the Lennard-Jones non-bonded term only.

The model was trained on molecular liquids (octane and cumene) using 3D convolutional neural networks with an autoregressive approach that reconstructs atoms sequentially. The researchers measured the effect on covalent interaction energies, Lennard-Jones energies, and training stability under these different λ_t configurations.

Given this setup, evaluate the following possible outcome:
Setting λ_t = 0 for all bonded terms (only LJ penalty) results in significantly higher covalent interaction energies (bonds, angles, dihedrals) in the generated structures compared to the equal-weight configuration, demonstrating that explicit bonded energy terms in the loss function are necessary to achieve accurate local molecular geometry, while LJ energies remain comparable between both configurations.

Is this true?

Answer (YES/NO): NO